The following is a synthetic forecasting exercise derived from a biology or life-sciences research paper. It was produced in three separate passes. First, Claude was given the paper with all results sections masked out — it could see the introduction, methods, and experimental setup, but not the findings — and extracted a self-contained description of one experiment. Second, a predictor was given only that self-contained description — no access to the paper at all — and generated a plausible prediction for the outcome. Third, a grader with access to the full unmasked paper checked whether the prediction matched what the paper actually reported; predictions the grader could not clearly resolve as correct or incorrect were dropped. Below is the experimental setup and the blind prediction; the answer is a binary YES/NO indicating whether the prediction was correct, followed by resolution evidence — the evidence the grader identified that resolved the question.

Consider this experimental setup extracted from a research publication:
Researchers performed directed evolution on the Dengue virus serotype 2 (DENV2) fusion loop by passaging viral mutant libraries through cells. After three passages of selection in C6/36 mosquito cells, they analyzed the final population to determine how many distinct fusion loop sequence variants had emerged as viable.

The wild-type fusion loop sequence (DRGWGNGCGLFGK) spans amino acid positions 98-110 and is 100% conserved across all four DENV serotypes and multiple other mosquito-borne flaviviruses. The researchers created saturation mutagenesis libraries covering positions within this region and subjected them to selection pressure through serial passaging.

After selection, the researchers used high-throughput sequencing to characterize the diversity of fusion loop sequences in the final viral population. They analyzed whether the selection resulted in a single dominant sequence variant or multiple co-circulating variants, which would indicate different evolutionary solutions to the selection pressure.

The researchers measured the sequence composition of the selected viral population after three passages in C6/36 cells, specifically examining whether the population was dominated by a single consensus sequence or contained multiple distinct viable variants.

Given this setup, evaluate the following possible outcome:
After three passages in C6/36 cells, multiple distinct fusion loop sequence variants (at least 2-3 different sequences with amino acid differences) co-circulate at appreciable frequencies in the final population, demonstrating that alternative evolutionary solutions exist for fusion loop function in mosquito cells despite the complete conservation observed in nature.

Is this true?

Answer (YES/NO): NO